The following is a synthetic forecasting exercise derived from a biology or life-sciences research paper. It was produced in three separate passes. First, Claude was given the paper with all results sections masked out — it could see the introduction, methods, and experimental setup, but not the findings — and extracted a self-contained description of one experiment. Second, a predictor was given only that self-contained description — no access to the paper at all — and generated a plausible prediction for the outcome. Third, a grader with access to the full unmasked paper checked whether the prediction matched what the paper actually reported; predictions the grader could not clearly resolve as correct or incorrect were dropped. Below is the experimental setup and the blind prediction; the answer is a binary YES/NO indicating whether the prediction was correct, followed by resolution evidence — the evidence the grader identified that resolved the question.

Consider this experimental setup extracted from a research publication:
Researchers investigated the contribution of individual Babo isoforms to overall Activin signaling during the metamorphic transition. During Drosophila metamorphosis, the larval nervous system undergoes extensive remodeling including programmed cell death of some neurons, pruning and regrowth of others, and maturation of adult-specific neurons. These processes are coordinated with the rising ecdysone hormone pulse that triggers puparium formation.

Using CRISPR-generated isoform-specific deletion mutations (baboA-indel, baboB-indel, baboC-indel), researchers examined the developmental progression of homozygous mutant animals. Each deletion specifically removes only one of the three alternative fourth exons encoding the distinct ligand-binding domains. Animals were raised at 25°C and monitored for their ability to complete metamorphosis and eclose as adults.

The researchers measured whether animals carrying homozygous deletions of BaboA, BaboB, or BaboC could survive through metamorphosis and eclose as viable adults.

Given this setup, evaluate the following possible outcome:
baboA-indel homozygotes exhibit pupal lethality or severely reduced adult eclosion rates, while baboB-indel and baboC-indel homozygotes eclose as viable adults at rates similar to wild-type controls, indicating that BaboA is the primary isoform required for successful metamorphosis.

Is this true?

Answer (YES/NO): NO